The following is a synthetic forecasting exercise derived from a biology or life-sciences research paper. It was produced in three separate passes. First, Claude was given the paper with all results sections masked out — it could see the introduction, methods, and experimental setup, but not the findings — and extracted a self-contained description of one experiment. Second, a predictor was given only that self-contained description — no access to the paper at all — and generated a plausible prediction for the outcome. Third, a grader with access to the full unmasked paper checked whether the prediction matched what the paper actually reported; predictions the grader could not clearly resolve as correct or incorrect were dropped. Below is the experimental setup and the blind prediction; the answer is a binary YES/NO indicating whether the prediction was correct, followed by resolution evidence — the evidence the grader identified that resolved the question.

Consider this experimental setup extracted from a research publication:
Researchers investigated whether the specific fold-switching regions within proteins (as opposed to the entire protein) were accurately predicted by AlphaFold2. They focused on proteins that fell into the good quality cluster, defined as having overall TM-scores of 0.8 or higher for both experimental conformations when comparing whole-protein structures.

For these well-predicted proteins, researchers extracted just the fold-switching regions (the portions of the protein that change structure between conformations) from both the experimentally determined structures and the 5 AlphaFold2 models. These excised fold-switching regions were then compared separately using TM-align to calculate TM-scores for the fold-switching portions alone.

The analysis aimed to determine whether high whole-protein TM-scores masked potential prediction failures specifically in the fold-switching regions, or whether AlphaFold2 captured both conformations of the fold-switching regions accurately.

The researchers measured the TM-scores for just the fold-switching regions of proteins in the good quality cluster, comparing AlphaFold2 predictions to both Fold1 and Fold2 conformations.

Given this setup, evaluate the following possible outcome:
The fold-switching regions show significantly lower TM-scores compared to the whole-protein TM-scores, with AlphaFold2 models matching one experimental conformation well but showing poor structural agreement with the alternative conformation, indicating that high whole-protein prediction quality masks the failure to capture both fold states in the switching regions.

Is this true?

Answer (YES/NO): YES